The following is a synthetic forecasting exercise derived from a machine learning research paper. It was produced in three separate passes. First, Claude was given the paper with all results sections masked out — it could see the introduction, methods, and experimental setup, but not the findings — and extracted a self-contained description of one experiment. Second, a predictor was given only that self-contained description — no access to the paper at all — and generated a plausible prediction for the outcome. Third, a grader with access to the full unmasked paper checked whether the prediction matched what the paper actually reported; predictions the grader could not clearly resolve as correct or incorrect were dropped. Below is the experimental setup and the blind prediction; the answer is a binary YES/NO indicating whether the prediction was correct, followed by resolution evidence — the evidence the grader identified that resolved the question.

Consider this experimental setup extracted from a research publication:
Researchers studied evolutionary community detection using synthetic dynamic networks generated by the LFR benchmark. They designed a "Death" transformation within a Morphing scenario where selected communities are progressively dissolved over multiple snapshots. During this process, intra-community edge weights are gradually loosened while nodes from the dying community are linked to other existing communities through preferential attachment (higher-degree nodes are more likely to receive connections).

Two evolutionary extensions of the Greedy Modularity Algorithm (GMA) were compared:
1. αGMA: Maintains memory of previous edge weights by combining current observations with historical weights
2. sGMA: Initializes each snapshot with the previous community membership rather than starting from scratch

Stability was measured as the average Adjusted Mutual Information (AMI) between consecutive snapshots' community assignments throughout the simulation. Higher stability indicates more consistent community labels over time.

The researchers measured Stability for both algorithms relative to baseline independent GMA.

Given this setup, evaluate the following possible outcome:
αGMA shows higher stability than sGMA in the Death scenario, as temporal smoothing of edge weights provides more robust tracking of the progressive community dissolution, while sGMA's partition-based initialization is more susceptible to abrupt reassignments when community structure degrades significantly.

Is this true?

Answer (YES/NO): NO